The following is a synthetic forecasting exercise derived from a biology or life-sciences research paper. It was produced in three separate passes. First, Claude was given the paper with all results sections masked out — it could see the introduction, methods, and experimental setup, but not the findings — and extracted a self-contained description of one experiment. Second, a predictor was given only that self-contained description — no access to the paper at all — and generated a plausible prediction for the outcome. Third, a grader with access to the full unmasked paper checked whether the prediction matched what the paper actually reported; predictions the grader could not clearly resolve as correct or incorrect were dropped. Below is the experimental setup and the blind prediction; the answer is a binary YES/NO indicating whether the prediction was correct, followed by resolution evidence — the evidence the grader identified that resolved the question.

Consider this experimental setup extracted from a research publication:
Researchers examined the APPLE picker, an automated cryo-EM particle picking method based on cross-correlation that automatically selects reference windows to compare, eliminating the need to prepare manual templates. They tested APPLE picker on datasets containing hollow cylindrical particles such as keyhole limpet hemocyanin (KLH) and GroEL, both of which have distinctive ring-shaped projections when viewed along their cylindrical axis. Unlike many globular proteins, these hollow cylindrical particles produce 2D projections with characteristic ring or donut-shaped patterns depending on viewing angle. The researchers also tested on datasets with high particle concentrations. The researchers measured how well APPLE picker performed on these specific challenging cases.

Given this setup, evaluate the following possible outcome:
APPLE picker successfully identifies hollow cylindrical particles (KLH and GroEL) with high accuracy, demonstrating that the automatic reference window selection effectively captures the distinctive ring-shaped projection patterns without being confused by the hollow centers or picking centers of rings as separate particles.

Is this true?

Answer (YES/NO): NO